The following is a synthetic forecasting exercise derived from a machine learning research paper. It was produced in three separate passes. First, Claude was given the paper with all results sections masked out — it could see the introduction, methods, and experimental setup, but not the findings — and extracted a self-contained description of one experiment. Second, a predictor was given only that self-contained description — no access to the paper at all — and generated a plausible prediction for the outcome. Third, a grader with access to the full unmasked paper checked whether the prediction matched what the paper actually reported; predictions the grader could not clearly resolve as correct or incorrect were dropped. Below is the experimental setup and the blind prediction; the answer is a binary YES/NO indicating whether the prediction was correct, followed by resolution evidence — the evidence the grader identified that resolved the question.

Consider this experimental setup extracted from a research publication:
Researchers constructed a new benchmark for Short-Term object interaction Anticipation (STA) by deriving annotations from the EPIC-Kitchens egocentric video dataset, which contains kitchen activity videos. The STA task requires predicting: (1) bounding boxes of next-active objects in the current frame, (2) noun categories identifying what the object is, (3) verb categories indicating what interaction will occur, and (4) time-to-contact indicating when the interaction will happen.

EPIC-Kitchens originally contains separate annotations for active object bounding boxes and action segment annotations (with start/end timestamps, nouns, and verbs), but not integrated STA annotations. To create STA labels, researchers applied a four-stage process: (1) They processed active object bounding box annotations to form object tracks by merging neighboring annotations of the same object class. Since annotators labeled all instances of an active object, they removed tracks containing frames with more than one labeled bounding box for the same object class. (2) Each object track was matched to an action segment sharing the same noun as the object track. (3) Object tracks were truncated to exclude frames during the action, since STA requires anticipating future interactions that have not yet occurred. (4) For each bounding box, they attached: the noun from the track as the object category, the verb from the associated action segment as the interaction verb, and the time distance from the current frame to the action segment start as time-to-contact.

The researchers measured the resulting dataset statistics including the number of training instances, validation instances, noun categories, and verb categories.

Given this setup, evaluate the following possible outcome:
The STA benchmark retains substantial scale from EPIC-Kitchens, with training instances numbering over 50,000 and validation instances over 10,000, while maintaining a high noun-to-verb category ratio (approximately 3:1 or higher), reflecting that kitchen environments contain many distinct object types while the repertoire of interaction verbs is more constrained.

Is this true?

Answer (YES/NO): NO